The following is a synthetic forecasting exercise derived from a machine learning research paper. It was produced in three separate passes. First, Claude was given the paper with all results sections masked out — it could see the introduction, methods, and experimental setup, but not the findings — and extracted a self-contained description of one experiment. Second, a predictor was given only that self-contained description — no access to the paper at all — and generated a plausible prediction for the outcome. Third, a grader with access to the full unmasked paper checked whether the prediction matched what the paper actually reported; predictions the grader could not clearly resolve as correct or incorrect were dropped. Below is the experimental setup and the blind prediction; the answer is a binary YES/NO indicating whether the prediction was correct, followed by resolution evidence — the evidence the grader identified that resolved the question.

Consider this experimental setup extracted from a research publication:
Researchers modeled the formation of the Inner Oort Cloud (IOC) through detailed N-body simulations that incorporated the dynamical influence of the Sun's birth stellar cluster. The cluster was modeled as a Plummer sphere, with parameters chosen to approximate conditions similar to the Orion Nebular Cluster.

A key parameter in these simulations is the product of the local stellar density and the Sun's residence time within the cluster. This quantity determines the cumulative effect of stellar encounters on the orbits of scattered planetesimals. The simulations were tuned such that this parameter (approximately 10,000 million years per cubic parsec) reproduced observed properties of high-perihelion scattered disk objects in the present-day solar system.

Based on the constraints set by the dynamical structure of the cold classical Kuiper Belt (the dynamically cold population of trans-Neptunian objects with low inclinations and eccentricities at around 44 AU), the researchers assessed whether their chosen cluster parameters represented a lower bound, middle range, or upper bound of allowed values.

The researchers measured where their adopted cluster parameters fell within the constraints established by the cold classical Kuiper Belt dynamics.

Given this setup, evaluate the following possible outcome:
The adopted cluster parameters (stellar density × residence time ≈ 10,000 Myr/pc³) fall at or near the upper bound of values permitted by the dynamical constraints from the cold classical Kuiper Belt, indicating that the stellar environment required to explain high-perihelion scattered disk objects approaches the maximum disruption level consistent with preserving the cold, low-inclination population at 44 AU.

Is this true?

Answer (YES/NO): YES